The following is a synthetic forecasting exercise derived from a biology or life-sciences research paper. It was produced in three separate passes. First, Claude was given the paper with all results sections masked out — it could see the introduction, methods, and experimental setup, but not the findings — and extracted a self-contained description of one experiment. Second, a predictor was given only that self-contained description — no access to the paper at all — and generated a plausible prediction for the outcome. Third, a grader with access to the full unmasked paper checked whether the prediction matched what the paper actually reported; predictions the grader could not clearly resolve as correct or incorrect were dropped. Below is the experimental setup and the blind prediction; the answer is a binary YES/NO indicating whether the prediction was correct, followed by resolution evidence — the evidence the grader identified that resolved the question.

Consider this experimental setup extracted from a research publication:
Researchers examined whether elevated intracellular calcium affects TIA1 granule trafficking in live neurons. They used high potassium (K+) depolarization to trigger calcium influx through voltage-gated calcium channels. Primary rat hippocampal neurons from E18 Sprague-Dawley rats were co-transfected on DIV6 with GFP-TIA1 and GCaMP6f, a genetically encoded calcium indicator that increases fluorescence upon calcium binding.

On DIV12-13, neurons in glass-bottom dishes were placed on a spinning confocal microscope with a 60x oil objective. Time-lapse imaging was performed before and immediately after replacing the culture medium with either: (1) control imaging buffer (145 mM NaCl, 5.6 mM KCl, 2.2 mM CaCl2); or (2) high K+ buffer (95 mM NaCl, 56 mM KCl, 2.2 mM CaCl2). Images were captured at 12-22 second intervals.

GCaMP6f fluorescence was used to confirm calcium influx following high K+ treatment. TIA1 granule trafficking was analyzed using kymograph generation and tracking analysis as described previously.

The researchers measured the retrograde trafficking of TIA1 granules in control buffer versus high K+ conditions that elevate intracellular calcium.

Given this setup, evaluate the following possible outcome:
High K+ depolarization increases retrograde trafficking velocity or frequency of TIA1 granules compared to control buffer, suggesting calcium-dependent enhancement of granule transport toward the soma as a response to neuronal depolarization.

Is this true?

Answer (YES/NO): NO